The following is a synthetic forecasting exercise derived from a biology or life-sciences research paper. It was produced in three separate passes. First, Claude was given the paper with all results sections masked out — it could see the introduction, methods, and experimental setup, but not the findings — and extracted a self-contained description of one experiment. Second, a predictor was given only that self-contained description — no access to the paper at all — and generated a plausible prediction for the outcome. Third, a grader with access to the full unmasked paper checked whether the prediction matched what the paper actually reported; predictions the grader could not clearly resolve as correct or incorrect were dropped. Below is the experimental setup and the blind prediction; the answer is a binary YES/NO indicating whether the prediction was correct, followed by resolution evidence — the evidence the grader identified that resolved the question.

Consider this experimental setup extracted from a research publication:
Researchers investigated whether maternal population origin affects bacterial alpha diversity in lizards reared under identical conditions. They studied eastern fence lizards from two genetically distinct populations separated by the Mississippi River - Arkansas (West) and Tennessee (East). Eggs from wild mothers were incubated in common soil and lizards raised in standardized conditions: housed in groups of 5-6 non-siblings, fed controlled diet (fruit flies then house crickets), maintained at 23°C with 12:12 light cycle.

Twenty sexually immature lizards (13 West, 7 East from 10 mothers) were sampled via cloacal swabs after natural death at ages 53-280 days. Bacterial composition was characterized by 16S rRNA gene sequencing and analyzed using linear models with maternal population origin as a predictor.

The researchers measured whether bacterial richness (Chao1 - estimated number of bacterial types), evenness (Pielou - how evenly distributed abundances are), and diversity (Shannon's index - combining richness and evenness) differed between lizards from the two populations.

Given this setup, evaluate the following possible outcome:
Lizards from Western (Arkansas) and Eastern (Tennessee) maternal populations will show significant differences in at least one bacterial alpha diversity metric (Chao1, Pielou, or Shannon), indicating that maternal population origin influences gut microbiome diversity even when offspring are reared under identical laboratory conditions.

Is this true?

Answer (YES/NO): NO